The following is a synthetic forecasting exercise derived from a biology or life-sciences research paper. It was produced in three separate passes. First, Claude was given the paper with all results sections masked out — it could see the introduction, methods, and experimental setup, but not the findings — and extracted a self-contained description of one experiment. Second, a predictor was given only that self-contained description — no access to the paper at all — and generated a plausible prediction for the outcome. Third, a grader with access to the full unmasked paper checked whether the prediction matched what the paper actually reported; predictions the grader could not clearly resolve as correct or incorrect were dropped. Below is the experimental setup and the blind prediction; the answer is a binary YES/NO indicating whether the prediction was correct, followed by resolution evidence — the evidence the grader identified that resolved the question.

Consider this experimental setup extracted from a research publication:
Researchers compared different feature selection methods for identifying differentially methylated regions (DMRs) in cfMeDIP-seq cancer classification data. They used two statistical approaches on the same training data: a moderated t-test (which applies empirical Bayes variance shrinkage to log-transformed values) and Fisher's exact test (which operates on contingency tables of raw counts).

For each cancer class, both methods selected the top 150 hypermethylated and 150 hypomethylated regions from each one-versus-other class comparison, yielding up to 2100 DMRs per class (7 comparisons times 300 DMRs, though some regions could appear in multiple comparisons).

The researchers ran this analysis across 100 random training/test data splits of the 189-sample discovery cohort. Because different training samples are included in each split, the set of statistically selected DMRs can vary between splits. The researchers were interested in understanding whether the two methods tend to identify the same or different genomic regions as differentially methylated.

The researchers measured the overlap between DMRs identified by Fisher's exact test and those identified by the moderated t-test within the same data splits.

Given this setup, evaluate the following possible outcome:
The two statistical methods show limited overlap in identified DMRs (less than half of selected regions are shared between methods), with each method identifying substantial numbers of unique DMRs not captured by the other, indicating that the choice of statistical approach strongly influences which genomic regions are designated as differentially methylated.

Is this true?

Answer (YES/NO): NO